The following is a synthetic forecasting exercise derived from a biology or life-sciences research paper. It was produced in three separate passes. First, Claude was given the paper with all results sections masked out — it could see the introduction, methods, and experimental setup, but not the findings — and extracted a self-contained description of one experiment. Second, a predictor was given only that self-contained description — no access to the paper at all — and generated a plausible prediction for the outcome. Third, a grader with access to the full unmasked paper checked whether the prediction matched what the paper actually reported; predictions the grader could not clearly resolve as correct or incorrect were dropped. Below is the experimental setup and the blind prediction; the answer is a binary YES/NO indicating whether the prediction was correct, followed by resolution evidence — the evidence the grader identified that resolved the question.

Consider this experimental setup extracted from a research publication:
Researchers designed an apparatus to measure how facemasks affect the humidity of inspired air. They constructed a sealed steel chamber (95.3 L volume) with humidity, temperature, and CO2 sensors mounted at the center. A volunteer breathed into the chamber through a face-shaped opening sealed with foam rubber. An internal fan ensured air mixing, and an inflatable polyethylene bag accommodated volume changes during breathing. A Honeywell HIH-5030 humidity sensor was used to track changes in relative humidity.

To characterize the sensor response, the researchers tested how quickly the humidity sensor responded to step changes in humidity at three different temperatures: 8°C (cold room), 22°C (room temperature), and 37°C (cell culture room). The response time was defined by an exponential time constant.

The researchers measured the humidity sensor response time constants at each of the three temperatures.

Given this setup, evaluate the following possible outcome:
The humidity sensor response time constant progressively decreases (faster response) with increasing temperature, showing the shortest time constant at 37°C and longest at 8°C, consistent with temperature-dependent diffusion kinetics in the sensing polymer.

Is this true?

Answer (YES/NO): YES